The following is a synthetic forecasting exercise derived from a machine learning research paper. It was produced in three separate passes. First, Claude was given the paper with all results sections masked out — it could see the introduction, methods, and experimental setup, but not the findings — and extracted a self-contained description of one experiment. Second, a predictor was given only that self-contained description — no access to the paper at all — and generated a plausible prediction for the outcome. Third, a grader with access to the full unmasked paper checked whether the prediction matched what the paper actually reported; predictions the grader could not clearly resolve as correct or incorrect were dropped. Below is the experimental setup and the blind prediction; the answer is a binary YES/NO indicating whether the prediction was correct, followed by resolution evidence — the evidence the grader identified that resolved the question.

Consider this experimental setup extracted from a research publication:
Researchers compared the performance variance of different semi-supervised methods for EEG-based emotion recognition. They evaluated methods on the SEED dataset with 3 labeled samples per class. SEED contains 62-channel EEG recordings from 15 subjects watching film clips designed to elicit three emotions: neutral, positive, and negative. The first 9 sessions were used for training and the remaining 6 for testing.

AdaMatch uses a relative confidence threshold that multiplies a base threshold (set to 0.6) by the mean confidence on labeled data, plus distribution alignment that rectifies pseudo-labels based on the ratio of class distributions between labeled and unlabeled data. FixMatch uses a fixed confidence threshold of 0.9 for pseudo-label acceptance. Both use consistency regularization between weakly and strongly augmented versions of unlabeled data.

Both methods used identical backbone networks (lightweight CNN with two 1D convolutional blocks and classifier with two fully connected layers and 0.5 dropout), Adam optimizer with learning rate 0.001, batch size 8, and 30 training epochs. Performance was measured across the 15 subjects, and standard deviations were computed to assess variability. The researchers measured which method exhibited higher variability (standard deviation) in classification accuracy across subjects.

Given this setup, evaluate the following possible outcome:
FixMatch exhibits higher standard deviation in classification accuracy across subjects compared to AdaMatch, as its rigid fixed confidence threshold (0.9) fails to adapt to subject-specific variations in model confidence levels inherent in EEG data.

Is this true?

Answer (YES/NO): YES